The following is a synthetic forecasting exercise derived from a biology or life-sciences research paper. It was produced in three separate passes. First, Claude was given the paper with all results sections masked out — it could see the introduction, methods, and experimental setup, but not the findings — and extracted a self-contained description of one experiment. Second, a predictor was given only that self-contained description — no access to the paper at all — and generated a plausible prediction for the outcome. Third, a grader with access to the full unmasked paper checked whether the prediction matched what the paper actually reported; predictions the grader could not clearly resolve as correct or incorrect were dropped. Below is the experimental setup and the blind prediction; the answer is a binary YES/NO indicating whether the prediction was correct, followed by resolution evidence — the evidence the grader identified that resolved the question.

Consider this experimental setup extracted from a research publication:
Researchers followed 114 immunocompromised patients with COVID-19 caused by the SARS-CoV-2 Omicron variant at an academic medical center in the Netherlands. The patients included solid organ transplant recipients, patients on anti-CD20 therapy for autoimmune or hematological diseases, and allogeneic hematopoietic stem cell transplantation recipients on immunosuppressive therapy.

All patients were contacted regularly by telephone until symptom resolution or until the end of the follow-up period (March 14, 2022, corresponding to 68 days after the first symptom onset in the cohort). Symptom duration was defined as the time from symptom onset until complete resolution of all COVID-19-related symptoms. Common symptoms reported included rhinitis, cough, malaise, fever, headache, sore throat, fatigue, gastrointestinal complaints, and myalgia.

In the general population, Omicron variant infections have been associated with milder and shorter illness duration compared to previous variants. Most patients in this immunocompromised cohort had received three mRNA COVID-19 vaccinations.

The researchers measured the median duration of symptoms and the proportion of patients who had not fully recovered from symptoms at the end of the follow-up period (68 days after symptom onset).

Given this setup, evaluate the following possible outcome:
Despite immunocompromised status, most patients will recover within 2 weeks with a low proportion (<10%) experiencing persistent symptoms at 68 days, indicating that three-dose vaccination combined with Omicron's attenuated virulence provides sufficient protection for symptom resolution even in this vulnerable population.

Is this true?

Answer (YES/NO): NO